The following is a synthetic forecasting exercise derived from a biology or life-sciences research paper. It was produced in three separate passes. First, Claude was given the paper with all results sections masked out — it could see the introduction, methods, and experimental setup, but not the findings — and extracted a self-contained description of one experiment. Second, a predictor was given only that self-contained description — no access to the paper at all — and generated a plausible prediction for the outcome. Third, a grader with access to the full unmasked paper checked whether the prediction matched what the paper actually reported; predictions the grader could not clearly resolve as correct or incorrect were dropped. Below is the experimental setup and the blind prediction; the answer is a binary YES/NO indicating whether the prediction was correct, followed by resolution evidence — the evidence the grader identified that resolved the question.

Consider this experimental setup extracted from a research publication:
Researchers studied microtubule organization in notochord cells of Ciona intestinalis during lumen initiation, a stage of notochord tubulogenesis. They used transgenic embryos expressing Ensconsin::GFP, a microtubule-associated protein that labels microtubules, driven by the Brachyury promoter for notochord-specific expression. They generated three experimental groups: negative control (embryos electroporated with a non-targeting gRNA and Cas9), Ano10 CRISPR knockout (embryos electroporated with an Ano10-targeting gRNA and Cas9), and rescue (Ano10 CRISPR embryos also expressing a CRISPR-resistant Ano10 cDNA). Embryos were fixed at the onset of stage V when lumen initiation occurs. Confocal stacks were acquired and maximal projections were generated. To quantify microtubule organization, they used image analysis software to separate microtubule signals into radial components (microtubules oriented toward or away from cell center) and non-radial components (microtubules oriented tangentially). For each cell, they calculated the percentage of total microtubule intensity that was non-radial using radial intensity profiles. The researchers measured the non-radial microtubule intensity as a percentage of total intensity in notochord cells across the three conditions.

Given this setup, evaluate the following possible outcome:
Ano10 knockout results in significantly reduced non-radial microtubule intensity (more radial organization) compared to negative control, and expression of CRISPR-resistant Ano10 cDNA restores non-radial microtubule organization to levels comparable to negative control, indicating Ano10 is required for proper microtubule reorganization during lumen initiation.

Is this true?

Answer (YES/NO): NO